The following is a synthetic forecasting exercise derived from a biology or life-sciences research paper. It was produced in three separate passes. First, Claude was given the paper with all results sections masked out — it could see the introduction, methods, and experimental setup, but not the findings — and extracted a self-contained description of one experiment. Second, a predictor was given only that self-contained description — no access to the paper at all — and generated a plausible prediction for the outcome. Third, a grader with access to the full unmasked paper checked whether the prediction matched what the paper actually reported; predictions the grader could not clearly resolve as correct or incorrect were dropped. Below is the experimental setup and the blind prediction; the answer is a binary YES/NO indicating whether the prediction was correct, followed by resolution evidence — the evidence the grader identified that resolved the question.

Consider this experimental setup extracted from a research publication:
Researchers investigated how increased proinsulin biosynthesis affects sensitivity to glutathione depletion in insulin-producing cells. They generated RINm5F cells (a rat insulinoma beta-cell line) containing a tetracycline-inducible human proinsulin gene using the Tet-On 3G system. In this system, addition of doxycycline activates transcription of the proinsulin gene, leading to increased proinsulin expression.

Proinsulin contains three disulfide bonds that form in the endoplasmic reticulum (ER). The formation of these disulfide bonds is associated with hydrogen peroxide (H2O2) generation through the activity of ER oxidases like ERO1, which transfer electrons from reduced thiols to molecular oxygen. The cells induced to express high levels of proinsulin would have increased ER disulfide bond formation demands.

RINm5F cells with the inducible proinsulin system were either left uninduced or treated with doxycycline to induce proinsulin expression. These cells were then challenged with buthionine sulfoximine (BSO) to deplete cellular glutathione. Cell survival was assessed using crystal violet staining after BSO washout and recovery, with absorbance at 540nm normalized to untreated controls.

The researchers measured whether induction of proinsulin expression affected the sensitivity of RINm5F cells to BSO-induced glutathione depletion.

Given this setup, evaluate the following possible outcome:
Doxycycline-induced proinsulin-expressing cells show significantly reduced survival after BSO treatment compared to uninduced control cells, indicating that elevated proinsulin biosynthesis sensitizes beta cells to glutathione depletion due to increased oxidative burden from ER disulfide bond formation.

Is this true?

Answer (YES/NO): YES